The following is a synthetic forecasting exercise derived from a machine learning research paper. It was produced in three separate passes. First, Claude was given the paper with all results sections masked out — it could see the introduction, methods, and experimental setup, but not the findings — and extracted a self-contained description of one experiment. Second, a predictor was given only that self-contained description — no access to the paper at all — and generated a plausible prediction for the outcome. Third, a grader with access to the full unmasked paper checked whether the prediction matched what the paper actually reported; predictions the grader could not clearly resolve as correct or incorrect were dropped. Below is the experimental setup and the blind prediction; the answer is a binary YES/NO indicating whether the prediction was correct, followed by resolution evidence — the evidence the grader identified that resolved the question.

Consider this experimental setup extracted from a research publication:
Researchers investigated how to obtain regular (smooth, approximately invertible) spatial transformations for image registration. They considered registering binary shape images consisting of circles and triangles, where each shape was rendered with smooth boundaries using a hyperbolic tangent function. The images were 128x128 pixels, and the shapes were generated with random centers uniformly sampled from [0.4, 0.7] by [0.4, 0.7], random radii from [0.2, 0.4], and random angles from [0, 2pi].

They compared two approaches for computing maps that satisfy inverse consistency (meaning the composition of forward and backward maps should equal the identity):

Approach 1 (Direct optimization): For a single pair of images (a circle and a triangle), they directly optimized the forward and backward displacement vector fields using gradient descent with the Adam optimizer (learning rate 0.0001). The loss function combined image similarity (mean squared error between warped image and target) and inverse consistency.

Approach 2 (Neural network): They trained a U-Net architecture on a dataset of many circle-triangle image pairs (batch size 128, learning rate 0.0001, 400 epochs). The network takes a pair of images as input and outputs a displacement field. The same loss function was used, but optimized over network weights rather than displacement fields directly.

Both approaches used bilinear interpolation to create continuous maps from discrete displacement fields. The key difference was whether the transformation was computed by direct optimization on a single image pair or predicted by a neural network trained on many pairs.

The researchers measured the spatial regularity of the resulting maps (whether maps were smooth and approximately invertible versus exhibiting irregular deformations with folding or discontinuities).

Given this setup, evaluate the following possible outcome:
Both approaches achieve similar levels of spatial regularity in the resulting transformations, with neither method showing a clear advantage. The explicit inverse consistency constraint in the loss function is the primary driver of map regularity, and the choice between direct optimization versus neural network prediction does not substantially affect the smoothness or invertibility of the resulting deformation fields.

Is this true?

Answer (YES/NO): NO